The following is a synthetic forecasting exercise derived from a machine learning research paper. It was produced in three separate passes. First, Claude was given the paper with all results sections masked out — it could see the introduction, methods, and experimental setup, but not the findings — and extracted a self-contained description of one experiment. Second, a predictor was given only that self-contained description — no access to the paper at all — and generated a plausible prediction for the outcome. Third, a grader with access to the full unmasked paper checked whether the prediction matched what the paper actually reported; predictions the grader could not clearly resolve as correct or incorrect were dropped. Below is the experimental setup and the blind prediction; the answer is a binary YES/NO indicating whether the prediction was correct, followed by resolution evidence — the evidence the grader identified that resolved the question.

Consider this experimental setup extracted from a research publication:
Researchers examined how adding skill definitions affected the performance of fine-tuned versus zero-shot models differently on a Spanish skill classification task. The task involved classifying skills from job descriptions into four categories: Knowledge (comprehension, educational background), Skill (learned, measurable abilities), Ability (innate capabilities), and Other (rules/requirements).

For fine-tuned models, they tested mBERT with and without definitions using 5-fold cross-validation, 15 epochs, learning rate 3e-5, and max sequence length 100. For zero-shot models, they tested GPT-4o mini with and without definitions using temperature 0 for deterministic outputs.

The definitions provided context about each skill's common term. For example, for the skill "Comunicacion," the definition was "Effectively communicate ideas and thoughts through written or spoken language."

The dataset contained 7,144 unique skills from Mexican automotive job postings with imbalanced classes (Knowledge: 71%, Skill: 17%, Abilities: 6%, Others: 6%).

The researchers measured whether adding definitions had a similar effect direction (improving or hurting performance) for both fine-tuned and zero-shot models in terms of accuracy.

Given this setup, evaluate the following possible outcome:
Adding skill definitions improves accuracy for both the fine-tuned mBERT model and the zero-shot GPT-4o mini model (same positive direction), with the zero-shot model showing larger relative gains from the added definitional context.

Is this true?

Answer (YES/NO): NO